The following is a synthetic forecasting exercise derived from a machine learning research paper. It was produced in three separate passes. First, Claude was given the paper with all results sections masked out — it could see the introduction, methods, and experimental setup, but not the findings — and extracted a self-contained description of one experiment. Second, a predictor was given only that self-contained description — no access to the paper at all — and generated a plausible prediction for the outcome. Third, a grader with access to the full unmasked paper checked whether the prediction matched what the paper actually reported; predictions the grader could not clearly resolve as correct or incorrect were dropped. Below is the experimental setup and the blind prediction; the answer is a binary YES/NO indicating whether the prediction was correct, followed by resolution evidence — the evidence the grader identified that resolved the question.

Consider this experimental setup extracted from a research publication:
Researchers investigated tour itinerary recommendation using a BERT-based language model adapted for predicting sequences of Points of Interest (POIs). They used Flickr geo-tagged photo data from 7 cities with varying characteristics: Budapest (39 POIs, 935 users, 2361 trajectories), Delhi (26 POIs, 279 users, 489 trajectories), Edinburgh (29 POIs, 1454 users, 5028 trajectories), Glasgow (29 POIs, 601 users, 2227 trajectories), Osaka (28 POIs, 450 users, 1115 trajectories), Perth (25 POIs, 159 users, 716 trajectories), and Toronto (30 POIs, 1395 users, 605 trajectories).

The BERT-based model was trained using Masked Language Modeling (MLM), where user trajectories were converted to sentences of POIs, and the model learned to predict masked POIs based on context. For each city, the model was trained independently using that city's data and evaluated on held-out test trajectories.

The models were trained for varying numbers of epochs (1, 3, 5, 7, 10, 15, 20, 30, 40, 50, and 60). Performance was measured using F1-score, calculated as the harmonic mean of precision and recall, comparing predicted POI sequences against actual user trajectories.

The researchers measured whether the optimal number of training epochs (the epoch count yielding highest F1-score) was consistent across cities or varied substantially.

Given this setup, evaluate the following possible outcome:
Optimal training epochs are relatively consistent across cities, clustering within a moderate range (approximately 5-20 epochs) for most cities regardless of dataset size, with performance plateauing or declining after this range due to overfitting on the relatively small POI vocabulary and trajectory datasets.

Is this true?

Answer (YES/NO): NO